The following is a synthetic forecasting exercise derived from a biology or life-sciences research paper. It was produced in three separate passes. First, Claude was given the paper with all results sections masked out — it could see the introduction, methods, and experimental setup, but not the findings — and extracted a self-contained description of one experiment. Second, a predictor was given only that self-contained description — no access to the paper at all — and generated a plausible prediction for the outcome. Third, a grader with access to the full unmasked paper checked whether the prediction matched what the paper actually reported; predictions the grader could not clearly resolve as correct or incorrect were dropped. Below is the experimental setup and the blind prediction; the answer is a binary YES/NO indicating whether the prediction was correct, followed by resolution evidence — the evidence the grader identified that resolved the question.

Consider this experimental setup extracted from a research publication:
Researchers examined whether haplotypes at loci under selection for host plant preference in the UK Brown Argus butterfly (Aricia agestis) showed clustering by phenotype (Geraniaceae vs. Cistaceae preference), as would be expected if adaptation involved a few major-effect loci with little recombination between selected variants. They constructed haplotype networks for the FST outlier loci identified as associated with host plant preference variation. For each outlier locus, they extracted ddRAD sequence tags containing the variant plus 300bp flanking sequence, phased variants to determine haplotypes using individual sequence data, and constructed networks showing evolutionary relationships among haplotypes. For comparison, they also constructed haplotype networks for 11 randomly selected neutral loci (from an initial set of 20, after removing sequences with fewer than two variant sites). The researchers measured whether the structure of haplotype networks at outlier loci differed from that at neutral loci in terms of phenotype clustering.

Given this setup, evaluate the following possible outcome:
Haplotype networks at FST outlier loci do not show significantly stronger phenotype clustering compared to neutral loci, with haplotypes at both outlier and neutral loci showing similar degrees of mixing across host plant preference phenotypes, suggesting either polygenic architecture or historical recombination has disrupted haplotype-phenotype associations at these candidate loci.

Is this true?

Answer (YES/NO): YES